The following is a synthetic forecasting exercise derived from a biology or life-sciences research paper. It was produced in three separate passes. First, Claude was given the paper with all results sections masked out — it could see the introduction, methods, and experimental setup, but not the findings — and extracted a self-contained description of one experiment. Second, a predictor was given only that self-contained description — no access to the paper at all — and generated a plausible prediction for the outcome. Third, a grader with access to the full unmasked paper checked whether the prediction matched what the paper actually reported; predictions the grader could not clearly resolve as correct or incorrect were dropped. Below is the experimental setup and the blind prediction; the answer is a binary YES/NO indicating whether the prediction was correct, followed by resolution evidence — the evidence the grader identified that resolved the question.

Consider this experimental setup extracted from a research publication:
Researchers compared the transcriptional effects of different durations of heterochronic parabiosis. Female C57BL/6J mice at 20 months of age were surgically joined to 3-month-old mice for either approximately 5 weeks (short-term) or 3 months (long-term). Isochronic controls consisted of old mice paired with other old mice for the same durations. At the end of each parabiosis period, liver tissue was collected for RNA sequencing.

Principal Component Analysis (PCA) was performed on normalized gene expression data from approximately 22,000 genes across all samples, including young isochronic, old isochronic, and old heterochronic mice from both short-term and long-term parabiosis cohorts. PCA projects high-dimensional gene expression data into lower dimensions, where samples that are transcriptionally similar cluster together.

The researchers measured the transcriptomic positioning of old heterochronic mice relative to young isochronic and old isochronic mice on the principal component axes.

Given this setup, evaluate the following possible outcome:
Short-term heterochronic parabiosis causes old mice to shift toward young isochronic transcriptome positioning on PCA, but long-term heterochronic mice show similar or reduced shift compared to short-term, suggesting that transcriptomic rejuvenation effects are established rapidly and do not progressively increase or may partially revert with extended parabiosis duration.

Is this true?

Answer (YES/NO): NO